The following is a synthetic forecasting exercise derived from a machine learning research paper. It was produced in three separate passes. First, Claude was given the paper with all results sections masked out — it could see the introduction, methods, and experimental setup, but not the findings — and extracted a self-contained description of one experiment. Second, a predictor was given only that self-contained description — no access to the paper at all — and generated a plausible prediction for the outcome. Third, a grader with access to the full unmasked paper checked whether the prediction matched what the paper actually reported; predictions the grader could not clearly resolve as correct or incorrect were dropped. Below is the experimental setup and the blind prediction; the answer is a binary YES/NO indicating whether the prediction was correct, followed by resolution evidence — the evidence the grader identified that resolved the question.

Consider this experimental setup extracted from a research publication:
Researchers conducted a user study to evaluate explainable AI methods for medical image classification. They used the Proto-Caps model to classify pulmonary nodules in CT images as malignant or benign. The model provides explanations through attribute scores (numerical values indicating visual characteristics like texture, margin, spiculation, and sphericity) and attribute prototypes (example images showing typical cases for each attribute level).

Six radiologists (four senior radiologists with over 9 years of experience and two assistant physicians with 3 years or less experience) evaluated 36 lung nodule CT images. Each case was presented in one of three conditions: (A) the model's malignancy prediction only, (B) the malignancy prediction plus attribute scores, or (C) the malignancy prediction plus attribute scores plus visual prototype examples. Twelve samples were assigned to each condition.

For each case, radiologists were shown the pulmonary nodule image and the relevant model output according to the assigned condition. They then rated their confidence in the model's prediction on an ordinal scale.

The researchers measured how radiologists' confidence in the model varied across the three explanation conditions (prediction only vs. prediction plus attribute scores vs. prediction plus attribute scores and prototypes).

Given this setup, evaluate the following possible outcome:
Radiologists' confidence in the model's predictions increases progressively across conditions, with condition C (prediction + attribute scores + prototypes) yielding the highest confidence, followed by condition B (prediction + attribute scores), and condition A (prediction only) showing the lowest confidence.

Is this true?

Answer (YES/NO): NO